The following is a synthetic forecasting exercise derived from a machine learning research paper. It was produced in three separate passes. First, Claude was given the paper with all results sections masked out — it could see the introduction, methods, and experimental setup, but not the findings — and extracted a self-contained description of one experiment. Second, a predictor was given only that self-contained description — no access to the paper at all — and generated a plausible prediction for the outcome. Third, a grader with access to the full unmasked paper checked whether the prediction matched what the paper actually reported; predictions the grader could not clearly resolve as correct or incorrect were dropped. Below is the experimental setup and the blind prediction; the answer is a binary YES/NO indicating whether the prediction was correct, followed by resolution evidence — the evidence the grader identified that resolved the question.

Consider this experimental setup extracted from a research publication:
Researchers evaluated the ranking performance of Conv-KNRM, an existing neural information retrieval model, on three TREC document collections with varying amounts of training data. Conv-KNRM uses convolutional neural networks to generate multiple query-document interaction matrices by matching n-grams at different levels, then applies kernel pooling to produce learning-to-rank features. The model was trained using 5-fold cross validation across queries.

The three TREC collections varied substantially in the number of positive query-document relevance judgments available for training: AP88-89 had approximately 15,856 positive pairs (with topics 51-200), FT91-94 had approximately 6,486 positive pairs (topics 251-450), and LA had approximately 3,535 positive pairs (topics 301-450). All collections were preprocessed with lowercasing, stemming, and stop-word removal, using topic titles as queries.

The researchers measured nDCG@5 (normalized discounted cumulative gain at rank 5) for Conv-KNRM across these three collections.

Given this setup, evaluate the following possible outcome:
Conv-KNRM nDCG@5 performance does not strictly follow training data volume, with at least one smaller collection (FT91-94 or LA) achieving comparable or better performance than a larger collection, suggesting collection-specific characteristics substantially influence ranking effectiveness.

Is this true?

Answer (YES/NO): NO